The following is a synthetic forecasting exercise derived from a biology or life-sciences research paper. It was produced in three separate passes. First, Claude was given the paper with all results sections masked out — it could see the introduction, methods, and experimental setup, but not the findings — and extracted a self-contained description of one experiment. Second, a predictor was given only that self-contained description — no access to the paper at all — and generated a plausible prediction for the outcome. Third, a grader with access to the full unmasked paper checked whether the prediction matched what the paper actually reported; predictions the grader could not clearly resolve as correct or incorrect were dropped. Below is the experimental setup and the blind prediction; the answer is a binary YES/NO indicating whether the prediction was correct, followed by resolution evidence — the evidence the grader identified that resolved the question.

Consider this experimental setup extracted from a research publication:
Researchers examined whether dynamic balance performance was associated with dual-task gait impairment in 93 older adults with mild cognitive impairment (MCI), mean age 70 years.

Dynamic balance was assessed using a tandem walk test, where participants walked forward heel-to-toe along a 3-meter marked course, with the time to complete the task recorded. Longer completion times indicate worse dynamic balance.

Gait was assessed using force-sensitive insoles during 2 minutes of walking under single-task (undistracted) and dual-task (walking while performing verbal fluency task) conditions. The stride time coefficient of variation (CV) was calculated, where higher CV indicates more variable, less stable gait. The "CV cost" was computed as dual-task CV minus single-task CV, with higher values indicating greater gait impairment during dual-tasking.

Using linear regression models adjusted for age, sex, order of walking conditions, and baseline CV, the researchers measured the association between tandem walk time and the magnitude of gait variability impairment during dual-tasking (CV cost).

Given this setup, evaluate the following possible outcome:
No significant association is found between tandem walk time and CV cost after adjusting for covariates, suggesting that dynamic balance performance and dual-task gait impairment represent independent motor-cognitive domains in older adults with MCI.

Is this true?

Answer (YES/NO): NO